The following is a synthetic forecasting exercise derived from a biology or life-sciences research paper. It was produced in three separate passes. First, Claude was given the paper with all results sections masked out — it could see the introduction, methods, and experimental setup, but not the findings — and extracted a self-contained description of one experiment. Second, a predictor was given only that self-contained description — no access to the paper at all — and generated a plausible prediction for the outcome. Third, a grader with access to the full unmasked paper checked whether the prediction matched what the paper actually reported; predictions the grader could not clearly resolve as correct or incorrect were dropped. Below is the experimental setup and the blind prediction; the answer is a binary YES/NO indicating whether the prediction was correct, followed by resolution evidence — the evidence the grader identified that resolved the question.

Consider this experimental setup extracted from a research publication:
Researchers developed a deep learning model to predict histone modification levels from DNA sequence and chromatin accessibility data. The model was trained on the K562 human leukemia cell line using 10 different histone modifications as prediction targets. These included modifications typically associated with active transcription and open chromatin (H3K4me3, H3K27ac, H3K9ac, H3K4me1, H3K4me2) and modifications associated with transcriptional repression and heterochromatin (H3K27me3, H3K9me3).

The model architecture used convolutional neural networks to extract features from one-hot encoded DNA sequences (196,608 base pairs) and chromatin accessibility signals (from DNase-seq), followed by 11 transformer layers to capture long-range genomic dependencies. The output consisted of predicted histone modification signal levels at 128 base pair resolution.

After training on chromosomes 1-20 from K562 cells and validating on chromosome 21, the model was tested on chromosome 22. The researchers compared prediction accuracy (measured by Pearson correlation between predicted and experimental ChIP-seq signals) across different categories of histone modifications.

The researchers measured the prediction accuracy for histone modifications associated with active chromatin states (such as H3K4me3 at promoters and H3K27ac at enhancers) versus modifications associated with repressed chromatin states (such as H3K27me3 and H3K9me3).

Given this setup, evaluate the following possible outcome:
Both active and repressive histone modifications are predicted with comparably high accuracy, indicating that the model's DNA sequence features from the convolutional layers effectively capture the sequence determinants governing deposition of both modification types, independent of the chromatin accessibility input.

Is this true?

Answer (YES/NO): NO